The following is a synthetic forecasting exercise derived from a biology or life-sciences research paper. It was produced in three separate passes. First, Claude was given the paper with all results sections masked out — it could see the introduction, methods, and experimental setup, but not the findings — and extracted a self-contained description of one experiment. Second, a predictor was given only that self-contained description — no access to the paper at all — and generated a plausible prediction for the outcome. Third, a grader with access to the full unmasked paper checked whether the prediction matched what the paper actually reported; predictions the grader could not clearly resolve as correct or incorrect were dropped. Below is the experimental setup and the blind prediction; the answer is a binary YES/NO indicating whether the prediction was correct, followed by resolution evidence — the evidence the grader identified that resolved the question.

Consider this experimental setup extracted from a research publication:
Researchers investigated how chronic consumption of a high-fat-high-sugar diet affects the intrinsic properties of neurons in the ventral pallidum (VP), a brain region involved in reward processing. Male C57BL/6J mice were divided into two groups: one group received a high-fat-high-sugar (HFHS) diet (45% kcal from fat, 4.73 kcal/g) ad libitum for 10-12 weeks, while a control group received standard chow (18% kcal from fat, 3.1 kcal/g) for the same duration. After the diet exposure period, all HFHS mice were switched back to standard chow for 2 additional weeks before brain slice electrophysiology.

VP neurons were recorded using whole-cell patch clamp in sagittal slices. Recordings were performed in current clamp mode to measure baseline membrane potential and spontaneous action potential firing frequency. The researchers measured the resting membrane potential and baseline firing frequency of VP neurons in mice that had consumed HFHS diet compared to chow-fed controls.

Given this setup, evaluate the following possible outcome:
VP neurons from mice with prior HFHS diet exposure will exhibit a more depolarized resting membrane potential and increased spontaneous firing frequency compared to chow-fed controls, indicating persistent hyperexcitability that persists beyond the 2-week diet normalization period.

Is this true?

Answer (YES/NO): NO